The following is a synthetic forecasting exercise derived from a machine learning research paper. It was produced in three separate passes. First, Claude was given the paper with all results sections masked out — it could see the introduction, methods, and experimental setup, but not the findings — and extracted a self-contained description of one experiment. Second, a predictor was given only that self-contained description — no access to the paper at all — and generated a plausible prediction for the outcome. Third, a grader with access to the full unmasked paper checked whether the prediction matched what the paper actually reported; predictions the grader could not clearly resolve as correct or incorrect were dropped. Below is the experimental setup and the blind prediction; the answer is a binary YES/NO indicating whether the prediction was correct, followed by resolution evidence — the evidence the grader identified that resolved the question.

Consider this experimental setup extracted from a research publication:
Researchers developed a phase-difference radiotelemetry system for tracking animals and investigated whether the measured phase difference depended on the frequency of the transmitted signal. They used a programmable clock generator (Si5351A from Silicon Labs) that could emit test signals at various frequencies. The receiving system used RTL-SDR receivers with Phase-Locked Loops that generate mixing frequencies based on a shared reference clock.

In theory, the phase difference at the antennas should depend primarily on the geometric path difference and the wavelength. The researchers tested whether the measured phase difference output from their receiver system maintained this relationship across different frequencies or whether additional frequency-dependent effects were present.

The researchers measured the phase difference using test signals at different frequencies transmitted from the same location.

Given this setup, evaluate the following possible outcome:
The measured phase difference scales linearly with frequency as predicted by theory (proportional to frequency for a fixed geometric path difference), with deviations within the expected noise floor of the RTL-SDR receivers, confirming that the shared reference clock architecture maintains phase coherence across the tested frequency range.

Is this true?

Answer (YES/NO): NO